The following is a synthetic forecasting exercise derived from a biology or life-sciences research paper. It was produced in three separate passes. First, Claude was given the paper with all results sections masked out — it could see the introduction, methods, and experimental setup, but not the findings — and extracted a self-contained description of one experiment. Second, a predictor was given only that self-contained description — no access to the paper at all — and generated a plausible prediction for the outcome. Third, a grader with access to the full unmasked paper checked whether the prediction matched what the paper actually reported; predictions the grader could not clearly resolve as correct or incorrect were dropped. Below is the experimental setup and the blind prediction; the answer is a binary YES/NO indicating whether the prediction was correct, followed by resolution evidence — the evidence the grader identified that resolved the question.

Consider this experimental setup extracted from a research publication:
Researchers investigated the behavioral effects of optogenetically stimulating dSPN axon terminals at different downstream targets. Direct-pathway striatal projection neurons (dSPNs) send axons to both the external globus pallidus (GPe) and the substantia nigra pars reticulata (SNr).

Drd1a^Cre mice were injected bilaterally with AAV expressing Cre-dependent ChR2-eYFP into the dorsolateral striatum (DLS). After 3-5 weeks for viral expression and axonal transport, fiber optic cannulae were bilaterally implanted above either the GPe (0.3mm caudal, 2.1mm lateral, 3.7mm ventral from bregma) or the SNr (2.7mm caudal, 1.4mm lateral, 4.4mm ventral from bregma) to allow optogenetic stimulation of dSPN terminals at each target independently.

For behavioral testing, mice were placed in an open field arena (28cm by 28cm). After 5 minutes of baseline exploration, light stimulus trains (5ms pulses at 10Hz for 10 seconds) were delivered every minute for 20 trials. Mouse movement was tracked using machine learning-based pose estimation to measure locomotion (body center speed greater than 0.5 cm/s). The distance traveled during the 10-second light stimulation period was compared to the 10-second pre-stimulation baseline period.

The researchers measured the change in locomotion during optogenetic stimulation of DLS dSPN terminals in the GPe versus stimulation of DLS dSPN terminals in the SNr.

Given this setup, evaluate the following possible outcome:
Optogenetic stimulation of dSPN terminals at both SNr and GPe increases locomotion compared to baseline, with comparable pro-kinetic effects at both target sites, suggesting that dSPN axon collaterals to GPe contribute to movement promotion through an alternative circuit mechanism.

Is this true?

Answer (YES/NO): NO